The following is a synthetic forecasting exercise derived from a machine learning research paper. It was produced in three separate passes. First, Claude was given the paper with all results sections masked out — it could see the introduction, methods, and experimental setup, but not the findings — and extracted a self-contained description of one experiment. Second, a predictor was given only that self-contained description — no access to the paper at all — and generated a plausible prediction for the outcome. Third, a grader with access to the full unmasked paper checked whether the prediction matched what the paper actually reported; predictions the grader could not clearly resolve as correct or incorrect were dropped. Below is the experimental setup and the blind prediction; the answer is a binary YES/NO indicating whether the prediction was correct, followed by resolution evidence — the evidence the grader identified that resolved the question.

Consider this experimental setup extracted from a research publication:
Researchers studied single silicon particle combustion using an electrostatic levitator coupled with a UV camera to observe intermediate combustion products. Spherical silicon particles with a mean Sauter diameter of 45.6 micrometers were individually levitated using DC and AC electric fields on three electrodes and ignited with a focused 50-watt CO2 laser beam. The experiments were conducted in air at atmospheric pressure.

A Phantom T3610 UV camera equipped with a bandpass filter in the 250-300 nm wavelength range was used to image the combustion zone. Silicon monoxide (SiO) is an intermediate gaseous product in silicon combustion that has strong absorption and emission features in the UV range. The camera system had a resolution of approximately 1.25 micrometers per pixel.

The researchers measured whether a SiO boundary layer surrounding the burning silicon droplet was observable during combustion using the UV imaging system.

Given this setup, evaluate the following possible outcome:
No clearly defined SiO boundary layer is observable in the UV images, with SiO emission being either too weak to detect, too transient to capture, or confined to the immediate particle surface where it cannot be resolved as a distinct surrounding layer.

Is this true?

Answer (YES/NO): NO